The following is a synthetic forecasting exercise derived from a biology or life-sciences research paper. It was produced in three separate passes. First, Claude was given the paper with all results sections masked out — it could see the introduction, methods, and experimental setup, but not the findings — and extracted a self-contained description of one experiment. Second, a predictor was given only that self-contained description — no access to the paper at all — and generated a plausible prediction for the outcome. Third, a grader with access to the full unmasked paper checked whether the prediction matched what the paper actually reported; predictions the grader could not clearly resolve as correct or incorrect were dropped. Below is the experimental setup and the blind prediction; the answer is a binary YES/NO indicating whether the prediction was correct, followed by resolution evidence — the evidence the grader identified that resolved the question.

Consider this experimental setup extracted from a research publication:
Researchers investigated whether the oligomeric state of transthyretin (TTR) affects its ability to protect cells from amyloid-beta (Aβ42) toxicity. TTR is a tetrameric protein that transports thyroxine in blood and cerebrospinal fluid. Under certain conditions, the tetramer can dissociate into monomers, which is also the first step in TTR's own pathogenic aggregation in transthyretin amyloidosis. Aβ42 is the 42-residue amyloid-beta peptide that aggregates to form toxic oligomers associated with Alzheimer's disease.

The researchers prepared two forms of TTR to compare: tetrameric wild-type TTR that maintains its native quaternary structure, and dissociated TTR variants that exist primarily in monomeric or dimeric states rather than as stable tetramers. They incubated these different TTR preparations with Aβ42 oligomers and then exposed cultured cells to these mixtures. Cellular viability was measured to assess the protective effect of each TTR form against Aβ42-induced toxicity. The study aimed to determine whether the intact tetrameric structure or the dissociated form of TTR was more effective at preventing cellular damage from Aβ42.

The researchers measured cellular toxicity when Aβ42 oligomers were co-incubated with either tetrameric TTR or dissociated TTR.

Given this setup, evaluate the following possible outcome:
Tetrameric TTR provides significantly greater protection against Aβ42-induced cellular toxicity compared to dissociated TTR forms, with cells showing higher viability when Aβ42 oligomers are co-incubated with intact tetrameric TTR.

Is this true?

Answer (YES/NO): NO